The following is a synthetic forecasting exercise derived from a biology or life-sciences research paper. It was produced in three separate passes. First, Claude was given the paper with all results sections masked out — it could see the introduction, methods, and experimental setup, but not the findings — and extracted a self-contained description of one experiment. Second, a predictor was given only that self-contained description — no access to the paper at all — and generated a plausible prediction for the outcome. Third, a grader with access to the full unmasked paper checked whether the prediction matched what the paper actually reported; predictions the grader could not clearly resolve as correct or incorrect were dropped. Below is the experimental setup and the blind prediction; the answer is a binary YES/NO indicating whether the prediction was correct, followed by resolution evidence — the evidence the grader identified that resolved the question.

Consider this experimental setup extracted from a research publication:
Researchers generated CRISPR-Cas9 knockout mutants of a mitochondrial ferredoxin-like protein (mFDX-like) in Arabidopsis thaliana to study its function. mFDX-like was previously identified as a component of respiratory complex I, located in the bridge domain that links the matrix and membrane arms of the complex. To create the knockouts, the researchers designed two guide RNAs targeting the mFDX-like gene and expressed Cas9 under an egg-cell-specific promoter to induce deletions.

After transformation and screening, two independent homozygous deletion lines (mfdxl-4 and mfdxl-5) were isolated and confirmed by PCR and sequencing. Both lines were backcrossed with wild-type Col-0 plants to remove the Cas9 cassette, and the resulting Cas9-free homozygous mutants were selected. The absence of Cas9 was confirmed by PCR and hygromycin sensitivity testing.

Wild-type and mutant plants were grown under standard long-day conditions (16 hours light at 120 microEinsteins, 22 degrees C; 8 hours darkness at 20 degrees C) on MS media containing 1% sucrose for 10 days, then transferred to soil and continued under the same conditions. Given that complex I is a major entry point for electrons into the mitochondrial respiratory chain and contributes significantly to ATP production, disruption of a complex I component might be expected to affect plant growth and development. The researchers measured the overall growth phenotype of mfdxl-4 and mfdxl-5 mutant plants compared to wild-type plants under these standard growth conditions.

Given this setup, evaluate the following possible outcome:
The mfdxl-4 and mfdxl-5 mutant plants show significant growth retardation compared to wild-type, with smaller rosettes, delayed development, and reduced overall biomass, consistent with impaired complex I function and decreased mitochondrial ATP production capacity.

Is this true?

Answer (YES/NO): NO